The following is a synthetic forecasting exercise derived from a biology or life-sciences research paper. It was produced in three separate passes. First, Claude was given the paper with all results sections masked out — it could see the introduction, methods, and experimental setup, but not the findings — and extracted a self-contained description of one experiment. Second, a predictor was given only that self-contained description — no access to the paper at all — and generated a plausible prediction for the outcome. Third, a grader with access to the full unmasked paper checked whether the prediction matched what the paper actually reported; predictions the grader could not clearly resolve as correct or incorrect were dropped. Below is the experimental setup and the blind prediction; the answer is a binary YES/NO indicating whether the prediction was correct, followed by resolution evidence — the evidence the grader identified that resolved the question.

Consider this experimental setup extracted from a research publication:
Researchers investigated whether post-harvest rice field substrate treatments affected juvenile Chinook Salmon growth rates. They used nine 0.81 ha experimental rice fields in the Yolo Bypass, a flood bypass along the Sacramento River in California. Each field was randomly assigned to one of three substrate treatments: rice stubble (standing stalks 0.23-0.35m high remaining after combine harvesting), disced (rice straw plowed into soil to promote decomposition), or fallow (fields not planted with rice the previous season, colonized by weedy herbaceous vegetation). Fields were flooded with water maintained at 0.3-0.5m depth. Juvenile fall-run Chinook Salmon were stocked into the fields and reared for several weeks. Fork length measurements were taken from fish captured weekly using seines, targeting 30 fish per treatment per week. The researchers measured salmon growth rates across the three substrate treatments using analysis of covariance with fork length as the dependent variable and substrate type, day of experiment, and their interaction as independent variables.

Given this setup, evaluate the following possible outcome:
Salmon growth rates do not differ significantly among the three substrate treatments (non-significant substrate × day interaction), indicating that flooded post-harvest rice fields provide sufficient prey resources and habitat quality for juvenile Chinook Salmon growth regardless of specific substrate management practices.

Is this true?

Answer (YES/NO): YES